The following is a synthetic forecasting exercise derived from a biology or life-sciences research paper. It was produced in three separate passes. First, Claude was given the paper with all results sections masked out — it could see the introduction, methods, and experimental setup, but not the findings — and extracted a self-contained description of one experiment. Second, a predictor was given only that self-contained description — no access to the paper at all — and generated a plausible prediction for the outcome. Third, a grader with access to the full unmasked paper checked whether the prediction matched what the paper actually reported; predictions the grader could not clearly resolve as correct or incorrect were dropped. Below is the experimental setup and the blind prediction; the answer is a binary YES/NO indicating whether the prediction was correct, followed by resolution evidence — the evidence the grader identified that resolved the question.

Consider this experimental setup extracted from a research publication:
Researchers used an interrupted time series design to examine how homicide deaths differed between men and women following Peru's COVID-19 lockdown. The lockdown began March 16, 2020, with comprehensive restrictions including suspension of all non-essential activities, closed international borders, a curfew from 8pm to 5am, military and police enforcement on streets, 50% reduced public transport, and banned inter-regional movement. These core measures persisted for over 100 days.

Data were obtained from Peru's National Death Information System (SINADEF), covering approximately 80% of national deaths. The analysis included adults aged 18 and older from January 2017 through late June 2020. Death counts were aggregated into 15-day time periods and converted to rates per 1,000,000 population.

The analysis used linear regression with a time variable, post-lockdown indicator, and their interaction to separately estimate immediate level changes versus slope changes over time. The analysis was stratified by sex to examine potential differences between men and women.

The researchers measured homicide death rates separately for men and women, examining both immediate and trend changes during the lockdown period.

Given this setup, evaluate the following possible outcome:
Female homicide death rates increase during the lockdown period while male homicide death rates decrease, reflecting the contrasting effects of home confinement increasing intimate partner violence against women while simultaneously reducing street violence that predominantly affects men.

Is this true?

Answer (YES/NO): NO